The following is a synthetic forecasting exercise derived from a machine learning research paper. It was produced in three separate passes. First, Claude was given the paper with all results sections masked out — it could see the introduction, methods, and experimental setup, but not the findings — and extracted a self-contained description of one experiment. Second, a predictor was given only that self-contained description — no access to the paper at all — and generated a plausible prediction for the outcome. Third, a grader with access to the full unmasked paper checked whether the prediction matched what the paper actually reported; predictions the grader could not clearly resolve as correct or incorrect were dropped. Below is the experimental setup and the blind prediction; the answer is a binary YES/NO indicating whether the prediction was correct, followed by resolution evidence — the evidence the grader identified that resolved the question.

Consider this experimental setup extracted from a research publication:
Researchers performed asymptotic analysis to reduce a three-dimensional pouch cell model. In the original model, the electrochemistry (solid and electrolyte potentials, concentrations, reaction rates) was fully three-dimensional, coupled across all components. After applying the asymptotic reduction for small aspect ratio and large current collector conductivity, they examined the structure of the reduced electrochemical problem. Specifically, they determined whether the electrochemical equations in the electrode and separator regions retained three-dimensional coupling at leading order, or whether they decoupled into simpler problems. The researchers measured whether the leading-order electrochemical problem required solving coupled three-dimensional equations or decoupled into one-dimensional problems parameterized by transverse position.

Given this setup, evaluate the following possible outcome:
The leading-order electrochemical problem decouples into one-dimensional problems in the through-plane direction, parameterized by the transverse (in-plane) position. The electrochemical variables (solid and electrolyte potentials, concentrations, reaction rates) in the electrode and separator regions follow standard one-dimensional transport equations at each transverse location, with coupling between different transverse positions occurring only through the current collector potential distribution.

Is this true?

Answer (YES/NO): YES